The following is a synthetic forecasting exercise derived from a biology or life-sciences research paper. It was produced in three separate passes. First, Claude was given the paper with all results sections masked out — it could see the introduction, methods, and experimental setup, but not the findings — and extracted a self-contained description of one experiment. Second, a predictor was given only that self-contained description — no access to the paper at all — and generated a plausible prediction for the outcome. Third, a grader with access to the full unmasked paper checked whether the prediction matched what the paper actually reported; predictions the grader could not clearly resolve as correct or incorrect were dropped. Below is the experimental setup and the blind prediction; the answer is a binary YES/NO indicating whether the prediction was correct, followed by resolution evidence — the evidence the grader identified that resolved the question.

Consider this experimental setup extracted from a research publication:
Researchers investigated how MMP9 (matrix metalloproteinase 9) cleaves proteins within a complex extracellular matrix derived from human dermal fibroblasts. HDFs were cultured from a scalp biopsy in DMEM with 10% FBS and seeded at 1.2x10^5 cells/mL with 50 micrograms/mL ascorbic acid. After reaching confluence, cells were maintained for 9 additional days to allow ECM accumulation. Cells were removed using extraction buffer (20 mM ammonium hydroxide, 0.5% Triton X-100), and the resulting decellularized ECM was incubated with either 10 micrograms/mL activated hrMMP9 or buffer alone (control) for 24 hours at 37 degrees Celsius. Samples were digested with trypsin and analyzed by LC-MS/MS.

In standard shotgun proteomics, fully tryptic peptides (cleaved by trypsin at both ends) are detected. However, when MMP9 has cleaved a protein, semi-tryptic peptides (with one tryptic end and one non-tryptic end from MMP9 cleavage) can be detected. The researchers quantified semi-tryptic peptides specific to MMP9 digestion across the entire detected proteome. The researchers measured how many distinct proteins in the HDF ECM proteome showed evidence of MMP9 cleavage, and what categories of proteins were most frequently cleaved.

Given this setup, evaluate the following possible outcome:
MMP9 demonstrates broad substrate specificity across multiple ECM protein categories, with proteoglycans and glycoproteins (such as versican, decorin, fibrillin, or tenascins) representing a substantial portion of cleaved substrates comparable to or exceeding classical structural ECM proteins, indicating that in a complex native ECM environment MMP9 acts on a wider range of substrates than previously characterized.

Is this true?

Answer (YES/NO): NO